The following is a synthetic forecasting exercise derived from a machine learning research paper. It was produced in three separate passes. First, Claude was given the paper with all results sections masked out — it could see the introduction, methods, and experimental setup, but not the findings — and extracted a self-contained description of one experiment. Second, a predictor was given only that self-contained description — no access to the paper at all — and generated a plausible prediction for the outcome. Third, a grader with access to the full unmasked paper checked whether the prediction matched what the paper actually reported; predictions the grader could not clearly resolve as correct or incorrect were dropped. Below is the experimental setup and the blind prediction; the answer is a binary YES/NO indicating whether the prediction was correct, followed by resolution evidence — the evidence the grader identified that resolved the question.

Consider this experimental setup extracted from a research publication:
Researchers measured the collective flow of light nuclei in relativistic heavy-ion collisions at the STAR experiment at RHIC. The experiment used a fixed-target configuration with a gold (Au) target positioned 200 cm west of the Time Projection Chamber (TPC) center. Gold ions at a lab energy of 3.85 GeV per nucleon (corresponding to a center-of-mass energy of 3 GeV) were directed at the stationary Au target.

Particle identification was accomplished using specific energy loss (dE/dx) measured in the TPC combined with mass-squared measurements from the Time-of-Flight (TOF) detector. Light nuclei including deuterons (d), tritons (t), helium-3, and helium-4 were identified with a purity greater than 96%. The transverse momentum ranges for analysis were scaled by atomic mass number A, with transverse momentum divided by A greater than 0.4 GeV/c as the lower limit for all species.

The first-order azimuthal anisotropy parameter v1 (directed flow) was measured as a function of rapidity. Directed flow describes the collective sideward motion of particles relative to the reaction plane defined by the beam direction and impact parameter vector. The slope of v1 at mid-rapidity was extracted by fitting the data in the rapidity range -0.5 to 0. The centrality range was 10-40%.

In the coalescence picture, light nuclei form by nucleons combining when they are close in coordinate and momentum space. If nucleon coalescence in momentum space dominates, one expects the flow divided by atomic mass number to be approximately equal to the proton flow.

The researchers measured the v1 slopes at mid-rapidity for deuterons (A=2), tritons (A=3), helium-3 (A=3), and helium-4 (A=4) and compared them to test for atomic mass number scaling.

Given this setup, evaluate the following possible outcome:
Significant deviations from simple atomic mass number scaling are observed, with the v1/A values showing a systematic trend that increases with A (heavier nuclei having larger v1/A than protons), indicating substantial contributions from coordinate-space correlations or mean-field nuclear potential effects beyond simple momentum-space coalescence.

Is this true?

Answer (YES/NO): NO